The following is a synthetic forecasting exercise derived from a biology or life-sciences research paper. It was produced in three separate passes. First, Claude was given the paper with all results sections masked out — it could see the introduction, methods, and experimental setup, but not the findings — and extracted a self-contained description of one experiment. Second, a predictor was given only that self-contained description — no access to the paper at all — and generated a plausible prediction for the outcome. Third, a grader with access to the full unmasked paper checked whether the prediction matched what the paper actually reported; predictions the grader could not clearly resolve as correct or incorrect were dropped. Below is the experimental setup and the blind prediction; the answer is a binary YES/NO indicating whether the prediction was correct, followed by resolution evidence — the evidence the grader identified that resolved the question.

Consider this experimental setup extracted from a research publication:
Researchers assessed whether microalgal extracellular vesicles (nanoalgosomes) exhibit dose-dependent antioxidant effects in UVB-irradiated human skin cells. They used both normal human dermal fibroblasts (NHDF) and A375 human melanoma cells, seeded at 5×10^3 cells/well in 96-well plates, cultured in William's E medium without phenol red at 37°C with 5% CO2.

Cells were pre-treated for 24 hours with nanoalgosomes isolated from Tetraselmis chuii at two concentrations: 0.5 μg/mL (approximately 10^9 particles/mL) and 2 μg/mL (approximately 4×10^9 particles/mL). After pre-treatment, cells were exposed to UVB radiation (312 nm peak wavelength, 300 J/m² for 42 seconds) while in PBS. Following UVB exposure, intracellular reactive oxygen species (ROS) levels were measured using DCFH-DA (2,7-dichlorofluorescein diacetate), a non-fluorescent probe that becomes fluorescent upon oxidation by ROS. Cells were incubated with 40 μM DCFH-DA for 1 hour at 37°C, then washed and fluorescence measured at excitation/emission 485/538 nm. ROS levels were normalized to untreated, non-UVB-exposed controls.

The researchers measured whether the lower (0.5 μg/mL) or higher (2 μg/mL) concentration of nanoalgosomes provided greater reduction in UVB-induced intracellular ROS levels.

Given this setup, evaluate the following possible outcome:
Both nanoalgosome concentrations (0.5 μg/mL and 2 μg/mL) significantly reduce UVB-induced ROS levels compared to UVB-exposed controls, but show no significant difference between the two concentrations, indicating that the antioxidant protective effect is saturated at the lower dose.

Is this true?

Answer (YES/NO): YES